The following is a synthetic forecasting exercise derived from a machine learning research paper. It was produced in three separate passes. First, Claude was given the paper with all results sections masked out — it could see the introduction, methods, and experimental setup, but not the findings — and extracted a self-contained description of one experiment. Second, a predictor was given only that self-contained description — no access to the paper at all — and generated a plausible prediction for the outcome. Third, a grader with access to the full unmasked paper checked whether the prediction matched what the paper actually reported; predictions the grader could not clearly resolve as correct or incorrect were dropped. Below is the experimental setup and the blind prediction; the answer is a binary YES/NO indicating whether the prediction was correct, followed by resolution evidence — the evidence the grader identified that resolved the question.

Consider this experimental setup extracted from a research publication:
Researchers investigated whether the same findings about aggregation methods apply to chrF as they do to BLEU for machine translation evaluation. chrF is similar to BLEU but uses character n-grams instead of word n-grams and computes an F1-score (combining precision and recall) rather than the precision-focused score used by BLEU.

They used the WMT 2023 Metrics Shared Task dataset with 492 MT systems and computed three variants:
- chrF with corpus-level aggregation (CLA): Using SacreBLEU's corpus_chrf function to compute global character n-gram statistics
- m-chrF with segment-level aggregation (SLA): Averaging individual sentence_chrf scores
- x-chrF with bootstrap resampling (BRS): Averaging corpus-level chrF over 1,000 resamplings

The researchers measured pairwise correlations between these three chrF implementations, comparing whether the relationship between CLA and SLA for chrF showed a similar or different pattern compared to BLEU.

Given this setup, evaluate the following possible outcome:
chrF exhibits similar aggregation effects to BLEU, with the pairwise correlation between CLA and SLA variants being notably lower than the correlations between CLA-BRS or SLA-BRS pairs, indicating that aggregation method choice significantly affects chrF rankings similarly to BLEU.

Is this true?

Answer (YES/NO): NO